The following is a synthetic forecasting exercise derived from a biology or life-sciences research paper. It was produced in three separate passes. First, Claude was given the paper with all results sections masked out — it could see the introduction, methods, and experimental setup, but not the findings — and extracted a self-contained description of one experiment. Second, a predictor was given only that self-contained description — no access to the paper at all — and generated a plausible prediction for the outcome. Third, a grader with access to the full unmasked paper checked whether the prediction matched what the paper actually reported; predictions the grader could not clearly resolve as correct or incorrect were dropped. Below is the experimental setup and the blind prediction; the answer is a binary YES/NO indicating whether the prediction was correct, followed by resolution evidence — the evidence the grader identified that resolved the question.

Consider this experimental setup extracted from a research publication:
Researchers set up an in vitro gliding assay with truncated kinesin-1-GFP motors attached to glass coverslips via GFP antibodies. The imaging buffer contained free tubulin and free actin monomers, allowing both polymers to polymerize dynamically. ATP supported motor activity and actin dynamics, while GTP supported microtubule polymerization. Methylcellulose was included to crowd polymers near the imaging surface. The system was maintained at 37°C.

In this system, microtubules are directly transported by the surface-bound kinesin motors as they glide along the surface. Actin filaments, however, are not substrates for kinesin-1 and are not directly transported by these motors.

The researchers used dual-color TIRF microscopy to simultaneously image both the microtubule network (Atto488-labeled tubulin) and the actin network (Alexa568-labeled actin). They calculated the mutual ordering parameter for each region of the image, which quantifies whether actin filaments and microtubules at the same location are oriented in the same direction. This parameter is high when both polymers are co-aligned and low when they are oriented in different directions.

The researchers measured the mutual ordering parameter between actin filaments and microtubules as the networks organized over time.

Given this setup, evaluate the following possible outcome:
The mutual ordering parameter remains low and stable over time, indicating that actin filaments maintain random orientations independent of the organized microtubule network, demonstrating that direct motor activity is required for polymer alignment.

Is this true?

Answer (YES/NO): NO